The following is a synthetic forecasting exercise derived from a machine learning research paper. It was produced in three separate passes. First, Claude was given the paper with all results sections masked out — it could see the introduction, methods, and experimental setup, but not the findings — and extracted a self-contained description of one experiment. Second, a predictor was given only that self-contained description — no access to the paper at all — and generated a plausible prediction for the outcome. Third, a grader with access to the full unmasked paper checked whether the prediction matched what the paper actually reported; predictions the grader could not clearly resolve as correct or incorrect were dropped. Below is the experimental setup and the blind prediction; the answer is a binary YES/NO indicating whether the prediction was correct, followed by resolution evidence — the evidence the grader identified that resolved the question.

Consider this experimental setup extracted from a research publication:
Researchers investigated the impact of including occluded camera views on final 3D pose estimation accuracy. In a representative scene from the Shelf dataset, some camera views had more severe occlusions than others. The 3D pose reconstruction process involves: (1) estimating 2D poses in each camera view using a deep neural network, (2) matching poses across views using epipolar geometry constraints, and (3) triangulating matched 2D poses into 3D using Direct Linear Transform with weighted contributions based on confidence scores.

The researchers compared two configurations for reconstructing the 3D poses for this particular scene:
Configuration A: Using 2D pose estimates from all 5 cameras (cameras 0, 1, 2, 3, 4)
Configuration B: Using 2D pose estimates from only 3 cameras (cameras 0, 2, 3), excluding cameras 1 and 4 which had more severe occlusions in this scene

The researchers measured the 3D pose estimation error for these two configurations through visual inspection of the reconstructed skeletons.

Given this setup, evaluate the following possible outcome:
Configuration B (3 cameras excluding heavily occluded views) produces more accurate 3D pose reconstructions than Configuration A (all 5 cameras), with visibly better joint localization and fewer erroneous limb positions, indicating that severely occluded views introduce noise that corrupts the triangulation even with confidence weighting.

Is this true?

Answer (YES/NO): YES